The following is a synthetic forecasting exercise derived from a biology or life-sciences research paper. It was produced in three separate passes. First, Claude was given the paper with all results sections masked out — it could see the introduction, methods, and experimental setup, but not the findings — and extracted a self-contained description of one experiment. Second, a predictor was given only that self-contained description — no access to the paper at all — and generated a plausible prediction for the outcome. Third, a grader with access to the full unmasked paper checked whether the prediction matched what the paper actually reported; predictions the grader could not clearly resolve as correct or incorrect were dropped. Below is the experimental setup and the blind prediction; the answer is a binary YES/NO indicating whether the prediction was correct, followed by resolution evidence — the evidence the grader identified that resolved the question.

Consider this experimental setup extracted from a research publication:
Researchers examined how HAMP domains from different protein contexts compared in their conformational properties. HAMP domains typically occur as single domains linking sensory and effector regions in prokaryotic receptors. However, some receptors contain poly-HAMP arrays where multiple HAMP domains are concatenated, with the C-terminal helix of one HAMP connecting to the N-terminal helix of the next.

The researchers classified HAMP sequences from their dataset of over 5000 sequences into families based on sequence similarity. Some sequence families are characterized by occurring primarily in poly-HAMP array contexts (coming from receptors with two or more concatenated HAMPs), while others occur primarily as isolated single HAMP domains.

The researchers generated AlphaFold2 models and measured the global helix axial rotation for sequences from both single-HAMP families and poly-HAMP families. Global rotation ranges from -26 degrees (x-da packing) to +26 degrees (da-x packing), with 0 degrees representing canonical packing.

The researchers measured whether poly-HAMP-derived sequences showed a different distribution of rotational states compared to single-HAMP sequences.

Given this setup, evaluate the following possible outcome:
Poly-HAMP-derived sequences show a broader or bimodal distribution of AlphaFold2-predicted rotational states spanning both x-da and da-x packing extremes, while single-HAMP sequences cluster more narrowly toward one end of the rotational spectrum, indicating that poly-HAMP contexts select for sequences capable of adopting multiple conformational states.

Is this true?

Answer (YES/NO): NO